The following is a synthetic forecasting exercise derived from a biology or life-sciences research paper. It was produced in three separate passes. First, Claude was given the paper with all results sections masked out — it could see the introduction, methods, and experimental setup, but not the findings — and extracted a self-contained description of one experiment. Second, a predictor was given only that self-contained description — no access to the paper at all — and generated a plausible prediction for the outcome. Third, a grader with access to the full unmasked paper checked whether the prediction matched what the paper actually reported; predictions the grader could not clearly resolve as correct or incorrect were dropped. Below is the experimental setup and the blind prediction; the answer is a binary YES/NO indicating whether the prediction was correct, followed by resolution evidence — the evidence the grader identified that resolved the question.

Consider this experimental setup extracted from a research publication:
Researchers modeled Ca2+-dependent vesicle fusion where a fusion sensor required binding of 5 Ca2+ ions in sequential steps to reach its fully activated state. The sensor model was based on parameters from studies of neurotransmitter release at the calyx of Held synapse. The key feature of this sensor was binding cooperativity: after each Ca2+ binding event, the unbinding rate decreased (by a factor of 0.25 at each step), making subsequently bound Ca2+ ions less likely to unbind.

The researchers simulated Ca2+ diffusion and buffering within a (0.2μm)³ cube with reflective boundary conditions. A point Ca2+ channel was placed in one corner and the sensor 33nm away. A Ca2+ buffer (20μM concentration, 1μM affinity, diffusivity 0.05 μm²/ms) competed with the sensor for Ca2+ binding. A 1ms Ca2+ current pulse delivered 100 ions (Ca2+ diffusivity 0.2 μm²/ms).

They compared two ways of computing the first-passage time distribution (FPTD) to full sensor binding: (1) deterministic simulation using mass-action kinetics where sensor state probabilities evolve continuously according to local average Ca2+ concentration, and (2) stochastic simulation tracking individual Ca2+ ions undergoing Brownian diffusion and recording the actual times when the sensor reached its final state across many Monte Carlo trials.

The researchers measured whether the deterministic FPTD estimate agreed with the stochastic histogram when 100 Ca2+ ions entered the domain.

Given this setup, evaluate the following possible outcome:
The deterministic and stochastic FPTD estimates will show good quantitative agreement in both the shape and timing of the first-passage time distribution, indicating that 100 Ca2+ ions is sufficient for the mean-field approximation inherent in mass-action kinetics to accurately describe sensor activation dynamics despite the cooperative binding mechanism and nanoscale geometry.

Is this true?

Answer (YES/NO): YES